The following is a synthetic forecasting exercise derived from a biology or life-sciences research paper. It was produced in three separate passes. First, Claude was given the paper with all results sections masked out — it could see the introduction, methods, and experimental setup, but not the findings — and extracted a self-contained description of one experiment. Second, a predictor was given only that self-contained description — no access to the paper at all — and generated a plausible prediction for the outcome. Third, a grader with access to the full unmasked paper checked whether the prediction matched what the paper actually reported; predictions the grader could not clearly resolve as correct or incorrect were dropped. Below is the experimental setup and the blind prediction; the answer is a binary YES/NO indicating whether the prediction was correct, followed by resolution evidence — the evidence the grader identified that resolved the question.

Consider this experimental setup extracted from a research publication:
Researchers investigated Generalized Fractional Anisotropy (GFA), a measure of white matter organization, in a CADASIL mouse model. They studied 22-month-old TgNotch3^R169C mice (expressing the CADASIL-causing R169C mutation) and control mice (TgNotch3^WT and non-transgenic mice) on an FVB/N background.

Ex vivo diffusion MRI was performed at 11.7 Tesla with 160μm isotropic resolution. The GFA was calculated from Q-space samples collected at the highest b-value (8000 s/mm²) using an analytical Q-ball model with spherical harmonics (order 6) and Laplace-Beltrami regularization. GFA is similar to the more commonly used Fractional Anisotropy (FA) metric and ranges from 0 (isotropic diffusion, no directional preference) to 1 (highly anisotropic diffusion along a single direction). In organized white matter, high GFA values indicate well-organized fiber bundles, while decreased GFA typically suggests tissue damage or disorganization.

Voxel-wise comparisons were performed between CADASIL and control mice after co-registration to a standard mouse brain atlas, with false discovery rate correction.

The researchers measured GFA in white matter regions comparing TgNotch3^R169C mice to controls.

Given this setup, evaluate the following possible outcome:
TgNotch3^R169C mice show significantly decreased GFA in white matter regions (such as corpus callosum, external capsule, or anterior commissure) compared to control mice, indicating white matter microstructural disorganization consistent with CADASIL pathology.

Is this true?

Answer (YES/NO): YES